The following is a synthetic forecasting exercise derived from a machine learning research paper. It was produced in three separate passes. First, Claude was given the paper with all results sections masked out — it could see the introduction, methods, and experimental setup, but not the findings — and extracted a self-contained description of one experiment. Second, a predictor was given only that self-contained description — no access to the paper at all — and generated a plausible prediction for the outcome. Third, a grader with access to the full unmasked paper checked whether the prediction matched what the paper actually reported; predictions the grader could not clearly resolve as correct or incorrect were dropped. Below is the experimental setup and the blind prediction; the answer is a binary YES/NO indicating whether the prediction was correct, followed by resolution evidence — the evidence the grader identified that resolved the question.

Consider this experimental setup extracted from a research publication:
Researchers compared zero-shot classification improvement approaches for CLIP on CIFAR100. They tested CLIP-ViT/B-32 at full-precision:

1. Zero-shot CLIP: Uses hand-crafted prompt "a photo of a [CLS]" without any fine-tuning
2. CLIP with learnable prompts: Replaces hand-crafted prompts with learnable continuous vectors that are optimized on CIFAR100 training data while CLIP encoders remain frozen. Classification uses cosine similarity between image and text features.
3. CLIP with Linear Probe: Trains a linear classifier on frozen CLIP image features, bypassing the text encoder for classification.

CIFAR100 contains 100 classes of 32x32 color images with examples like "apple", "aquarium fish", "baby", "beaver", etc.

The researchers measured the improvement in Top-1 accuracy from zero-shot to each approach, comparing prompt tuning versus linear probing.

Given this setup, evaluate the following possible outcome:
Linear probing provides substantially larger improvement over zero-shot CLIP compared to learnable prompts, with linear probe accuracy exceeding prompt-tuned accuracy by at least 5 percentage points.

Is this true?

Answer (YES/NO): NO